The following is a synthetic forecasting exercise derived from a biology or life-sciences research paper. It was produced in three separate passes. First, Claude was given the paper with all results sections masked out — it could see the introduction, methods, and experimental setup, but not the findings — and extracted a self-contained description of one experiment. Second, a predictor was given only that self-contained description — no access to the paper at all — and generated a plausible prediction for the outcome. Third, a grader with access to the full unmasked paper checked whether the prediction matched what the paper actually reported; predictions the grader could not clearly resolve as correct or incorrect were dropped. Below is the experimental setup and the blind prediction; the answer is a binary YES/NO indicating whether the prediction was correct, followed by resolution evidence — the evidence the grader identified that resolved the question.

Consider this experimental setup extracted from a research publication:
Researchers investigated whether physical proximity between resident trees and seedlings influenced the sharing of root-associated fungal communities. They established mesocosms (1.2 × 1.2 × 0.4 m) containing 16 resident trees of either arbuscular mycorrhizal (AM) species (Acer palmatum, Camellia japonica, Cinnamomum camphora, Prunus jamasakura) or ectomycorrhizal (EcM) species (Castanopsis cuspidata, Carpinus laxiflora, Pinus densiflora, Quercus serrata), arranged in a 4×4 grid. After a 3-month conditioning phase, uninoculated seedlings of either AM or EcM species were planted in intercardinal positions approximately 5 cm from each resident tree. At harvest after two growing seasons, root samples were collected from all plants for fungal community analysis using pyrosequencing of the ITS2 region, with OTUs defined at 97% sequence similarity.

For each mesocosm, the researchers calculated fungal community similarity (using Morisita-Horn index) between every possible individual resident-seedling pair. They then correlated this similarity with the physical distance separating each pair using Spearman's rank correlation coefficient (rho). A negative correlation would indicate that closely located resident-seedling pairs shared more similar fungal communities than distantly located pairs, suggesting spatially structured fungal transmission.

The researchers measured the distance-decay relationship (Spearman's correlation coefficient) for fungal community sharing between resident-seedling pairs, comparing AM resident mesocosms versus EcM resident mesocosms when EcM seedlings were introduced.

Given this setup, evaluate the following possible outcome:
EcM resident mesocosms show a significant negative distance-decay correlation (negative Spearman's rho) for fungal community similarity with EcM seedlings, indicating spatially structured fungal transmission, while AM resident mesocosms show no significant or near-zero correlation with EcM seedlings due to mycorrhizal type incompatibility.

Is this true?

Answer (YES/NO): NO